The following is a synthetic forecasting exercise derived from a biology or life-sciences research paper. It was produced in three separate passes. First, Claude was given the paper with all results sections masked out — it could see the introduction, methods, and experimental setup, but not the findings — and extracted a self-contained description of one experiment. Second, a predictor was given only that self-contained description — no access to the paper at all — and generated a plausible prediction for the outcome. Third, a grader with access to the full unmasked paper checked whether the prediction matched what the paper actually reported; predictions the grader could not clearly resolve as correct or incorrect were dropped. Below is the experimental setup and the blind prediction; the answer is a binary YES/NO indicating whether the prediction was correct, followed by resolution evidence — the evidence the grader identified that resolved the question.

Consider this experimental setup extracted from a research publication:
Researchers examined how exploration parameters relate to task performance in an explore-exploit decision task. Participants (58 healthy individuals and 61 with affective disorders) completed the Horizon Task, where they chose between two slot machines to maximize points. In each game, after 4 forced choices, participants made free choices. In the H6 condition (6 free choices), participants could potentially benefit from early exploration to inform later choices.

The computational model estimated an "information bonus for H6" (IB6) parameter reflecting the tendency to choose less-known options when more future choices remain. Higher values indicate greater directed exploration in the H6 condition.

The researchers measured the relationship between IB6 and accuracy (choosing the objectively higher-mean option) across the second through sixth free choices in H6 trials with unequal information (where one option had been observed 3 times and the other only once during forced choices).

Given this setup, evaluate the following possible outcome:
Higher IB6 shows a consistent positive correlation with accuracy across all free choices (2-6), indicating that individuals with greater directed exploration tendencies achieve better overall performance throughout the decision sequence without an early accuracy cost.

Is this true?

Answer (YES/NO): NO